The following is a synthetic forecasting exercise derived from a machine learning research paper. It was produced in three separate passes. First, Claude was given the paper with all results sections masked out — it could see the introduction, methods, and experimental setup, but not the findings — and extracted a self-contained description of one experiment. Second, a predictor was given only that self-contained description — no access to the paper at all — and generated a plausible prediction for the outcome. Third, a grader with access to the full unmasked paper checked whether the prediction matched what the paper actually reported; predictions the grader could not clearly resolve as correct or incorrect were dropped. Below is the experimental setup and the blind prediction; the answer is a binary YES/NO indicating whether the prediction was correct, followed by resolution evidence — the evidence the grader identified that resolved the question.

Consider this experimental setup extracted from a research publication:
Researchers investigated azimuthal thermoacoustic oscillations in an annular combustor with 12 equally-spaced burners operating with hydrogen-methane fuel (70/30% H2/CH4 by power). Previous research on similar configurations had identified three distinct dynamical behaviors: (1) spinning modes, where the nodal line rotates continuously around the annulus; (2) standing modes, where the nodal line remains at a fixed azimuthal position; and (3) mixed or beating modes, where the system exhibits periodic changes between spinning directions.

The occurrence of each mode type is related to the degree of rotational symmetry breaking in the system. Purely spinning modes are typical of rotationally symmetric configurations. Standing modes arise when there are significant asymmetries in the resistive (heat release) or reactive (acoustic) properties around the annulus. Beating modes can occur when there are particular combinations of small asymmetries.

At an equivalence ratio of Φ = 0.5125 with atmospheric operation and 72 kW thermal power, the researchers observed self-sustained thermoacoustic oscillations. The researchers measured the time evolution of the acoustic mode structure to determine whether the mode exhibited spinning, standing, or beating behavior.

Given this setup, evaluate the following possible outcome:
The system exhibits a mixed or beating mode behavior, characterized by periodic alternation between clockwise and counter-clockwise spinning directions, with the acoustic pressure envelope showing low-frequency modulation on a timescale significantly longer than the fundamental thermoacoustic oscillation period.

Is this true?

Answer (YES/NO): NO